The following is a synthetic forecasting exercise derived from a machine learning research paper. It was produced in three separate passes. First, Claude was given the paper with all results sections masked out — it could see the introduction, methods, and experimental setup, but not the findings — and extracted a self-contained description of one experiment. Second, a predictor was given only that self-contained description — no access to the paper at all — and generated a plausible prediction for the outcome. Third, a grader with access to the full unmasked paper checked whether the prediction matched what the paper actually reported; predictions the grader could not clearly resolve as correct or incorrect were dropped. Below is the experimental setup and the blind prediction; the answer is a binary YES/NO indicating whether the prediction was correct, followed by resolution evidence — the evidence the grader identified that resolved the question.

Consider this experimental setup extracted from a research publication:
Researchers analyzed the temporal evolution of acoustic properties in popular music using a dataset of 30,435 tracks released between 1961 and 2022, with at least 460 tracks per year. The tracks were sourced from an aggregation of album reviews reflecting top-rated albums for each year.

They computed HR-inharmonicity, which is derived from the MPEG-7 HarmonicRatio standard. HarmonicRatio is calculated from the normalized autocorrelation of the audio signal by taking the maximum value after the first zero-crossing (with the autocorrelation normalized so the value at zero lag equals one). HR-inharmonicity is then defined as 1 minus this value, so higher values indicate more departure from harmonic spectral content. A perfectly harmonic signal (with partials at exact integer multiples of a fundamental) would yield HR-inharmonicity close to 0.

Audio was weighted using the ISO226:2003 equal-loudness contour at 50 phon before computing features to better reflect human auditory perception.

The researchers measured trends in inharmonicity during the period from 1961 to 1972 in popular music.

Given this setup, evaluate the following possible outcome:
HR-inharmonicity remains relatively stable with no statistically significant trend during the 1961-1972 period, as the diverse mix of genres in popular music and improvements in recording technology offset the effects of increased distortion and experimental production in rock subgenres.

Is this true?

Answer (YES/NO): NO